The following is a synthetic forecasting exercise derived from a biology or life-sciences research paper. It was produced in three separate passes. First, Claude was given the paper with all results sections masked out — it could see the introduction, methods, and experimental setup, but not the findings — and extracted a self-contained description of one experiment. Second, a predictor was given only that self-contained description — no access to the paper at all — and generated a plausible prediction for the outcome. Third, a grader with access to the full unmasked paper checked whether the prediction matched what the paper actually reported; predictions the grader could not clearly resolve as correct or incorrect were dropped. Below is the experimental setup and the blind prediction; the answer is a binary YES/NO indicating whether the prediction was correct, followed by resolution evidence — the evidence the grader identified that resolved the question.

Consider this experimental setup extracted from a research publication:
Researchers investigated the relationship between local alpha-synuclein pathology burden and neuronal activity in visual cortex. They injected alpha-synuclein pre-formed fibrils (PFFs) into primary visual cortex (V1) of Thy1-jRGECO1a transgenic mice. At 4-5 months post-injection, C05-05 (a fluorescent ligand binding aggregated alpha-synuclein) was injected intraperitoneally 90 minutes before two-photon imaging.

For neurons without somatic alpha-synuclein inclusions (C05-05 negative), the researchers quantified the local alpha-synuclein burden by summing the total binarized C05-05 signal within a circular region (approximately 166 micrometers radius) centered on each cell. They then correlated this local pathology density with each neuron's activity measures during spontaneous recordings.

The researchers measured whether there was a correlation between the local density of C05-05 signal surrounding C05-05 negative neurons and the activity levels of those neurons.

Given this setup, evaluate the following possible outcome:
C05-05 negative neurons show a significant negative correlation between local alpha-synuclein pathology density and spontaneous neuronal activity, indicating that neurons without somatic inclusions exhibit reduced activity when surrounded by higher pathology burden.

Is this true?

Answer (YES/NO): NO